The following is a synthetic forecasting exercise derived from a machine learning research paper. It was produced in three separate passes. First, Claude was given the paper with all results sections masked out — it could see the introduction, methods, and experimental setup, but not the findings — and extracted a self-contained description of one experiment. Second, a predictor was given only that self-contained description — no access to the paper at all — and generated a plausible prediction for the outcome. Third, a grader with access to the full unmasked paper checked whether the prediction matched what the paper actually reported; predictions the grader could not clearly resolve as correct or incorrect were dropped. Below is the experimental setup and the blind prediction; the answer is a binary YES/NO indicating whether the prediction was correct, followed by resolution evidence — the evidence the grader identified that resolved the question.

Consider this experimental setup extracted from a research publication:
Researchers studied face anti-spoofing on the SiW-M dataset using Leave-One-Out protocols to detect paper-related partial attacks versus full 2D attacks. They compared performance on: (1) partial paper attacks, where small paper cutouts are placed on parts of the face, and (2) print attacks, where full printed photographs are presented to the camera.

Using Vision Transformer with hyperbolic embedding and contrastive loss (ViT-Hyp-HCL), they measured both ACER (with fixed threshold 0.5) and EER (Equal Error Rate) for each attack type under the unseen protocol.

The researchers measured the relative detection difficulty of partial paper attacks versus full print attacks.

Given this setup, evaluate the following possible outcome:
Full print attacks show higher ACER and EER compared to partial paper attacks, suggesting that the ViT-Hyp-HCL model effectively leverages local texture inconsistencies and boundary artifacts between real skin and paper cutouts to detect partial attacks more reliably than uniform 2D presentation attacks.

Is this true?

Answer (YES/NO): YES